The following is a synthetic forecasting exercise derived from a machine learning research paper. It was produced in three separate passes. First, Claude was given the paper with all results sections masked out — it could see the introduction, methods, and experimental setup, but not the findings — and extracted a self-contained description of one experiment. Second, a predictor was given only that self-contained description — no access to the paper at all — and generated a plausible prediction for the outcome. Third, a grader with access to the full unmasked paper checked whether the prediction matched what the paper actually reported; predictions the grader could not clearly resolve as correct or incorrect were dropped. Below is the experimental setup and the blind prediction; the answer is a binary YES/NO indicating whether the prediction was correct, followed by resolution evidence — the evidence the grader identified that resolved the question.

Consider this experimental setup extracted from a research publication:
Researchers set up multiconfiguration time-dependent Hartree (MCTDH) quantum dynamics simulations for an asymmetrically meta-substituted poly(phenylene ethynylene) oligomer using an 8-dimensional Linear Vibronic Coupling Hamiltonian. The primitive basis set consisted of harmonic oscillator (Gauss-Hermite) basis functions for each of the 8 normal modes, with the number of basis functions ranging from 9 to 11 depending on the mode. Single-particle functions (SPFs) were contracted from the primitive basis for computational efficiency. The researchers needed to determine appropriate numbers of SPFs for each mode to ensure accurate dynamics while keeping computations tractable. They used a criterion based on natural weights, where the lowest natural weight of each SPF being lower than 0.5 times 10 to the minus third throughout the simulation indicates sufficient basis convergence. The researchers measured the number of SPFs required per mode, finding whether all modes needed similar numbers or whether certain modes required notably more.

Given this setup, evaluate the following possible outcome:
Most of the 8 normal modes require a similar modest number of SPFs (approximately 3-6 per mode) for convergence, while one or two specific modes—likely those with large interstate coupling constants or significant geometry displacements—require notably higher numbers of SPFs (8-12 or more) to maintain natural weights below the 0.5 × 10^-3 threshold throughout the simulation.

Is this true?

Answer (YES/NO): NO